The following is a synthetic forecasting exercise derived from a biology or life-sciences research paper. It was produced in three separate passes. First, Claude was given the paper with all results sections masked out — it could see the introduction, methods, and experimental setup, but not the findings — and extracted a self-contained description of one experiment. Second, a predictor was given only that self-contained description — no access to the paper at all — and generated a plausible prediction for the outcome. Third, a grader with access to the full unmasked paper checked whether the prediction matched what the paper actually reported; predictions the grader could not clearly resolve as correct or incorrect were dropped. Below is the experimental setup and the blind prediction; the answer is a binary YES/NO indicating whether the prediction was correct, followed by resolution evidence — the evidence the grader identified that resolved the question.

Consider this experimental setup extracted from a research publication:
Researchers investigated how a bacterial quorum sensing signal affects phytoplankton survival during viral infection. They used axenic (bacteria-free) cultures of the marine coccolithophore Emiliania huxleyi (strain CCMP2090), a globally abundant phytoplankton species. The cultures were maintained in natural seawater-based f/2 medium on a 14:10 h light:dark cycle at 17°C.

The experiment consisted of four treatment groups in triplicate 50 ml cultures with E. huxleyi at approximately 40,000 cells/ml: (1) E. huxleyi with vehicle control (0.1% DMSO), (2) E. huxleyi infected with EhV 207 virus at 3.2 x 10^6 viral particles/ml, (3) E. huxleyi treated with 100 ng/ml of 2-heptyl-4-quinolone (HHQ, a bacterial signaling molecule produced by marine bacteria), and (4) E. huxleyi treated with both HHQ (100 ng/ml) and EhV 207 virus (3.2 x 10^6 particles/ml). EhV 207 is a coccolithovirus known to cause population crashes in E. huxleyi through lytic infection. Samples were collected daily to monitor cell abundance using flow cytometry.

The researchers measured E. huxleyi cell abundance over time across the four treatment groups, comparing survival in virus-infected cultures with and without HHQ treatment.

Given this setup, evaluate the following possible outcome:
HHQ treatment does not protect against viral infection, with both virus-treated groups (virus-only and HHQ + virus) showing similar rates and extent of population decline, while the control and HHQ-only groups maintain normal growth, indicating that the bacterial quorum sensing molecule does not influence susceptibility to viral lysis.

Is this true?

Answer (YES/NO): NO